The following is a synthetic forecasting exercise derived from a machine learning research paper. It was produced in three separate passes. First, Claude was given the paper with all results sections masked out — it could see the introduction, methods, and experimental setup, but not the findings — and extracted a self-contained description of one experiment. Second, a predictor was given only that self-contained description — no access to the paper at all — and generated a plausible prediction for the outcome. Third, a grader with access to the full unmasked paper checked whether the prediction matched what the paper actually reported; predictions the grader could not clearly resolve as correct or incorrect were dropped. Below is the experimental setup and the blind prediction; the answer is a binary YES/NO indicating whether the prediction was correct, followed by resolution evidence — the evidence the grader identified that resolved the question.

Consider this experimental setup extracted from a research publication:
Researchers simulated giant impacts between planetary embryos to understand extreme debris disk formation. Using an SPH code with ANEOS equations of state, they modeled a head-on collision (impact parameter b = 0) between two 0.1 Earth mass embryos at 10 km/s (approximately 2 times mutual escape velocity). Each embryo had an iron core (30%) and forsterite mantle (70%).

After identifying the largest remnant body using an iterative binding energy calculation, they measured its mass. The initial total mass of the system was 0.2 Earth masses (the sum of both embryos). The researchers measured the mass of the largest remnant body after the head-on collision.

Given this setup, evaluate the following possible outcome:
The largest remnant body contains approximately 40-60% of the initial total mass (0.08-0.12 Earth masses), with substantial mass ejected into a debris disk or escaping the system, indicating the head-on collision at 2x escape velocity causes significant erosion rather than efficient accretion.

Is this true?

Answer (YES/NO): NO